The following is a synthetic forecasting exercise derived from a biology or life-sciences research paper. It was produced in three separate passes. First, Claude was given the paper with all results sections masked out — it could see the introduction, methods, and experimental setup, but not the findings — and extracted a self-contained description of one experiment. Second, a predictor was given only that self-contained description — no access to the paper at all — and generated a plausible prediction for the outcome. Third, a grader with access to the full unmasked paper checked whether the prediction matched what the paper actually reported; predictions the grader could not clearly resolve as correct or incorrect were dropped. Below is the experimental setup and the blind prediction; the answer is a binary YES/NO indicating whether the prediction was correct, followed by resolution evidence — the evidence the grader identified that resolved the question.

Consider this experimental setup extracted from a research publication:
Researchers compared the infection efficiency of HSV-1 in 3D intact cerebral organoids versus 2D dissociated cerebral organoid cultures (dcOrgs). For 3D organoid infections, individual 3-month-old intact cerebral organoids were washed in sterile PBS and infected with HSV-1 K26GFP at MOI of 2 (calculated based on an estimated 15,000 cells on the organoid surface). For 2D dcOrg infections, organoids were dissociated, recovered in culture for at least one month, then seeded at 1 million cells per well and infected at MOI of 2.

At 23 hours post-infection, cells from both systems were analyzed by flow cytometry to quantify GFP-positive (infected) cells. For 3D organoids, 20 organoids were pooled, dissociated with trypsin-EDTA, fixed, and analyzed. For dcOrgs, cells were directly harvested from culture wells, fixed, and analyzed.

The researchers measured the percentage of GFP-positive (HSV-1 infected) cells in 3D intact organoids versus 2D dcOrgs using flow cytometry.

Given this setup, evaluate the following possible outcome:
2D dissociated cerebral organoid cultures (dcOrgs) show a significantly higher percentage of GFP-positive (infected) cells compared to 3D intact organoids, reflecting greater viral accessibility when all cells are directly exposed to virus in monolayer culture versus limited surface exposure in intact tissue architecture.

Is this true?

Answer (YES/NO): YES